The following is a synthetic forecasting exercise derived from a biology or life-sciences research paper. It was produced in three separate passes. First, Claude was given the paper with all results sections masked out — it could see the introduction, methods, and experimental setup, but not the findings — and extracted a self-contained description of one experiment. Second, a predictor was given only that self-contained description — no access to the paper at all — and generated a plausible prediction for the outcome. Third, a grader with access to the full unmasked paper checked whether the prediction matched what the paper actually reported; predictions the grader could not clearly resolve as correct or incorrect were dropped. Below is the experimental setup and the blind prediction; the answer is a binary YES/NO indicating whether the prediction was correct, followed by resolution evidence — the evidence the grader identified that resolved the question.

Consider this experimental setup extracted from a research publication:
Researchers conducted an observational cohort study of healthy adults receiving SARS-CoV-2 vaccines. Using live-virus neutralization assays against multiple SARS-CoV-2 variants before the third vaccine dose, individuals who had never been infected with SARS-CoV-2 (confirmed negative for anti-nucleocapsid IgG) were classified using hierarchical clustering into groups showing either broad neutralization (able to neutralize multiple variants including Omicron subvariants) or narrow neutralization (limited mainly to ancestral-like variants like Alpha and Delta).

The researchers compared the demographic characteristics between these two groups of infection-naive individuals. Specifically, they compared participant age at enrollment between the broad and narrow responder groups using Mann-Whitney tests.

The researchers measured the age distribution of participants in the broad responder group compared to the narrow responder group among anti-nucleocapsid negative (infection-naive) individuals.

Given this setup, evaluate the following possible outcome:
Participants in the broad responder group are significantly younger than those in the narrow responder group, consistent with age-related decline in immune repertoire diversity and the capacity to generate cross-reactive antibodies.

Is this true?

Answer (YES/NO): NO